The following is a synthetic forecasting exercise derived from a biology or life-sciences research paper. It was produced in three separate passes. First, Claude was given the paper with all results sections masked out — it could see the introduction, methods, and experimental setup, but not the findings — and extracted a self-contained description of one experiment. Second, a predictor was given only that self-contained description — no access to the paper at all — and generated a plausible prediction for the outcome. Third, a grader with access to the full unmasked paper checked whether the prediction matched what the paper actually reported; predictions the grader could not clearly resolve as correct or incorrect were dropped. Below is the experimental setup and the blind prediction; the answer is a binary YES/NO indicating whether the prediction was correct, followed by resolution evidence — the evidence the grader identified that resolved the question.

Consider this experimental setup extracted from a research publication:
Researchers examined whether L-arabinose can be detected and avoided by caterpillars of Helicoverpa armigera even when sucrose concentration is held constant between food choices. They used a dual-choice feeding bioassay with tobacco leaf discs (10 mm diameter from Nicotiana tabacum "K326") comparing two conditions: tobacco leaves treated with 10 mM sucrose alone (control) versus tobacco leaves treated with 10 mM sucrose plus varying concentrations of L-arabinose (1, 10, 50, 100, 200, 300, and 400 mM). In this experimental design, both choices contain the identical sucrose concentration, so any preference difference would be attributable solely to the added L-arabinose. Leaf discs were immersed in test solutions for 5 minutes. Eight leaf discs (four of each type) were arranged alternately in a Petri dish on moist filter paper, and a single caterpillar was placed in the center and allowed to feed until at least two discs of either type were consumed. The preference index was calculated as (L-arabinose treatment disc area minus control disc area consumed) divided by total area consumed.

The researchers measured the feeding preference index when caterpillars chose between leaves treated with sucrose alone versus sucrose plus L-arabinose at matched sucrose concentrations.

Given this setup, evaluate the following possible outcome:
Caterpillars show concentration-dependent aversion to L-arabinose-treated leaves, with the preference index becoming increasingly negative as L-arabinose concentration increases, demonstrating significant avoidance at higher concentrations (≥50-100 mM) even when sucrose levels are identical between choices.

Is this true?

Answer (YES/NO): NO